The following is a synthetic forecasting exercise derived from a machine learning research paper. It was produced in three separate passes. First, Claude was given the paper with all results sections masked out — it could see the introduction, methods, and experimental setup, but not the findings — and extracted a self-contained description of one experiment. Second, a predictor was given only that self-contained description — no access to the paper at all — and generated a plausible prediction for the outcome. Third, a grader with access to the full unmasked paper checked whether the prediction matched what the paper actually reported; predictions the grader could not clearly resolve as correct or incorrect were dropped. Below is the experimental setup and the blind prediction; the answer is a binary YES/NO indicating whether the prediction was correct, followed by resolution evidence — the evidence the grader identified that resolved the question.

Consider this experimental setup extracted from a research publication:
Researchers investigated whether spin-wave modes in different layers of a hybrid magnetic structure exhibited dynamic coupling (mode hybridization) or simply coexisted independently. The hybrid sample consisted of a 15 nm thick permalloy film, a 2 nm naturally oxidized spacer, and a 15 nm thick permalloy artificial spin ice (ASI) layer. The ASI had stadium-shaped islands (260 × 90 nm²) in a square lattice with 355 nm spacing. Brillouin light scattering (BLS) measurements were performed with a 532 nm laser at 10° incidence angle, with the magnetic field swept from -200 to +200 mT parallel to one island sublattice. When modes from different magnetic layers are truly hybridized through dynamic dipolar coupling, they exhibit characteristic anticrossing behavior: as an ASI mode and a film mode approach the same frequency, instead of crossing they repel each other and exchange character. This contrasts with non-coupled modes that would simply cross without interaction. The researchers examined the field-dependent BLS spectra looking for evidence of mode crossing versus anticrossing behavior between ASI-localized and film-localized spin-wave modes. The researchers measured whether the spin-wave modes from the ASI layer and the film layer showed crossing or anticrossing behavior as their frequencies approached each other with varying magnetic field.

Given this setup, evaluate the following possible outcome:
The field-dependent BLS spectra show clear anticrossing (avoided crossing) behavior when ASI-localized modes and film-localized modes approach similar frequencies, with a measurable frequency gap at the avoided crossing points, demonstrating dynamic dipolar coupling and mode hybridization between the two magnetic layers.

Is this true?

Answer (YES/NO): NO